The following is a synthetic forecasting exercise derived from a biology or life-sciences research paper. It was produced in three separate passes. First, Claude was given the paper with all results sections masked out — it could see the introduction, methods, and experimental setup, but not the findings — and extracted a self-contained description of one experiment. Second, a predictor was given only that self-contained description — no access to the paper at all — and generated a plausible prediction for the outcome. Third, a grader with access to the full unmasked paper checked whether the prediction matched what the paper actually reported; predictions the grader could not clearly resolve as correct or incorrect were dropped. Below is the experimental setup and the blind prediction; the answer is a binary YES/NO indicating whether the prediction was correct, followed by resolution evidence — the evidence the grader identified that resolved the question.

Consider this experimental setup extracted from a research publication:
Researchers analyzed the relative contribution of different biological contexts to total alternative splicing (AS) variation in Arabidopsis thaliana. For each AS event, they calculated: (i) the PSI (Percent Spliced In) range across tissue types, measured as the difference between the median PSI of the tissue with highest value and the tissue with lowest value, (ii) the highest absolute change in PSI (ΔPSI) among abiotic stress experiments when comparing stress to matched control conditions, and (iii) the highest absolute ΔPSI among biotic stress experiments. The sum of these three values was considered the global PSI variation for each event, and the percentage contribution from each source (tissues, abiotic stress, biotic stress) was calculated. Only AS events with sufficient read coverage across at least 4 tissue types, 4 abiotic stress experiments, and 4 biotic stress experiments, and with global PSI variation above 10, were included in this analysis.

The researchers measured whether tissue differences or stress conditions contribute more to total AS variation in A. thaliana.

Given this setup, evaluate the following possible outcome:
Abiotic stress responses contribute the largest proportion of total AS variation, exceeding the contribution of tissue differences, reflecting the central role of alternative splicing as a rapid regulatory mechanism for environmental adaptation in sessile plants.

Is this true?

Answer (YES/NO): NO